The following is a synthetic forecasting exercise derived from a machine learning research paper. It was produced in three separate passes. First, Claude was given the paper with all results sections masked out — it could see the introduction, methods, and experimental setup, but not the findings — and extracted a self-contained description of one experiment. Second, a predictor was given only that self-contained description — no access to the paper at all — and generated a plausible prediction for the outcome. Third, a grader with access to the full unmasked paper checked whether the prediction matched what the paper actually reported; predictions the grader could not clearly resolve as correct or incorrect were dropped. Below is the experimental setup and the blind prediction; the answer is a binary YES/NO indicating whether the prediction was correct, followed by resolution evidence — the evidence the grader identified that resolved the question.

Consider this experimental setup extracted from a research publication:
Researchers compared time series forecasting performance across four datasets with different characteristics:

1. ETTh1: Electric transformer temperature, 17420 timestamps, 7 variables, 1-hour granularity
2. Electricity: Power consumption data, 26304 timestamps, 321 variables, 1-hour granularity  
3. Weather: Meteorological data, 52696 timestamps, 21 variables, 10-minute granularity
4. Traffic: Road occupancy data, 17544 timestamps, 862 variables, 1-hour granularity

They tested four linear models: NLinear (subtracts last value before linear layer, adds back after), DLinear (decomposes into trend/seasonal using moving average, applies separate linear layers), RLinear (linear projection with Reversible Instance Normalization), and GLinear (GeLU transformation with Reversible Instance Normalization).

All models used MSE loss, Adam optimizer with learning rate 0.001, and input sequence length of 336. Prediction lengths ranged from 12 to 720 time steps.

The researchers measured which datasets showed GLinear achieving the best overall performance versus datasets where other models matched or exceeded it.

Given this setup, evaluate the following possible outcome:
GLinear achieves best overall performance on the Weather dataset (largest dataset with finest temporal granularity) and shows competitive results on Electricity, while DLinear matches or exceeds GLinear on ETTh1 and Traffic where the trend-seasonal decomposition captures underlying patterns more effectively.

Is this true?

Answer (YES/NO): NO